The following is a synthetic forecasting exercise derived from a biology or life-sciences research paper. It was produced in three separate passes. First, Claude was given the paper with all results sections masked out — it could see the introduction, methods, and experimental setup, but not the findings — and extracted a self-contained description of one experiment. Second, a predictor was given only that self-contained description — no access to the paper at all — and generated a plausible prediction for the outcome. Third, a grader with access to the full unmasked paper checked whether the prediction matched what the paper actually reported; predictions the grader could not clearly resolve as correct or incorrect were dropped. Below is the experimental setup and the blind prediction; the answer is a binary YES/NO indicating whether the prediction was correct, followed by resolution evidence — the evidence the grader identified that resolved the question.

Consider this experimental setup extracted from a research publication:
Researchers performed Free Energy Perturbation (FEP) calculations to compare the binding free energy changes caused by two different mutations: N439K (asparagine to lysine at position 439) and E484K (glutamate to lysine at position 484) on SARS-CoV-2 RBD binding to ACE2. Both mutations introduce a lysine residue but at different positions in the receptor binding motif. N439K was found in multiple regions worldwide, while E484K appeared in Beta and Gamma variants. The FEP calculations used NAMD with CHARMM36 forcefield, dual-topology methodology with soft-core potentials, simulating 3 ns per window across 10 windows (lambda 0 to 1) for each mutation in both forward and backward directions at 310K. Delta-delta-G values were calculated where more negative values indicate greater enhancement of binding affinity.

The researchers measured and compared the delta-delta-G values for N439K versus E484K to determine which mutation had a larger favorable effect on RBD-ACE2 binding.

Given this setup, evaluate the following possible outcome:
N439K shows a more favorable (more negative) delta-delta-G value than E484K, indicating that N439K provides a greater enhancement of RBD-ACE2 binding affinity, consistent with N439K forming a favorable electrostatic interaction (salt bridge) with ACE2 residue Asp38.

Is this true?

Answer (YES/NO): YES